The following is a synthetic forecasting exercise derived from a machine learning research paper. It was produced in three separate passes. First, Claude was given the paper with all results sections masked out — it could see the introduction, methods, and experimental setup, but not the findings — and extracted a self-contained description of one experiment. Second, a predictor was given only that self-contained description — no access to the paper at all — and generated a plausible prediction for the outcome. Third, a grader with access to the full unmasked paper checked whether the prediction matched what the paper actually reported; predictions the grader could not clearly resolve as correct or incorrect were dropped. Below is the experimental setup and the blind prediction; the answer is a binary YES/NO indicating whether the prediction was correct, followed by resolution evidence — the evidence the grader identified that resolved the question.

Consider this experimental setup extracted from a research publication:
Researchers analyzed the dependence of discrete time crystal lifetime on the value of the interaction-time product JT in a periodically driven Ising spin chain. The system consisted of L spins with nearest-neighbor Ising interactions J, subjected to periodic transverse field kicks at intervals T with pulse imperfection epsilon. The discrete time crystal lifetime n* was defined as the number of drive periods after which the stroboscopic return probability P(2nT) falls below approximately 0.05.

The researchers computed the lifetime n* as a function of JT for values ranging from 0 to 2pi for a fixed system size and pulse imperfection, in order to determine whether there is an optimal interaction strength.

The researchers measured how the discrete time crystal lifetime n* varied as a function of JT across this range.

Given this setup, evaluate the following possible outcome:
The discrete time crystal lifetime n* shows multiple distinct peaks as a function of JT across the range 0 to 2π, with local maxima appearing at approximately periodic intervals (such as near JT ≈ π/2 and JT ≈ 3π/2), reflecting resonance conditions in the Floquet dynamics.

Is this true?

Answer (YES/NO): NO